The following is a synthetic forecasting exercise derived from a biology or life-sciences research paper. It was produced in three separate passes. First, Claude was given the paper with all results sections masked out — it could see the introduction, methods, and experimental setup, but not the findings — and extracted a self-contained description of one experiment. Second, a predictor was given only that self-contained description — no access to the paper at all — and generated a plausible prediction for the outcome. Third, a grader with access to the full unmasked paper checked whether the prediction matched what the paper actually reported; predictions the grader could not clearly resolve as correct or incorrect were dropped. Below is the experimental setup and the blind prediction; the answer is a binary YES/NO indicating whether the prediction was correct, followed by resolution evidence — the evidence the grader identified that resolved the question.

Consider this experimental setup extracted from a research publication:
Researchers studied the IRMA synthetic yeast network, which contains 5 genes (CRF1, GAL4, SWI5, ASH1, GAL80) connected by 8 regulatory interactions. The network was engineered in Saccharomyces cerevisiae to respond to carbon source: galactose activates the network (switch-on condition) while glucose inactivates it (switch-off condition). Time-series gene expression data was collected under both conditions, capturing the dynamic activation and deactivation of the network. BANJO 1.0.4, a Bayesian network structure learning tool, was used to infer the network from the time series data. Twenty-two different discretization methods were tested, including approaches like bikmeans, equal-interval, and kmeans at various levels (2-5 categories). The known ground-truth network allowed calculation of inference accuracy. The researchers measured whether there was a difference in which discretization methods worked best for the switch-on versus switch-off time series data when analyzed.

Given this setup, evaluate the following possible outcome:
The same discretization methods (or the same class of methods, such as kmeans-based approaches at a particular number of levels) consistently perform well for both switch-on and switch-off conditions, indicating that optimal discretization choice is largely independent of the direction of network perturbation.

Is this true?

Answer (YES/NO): NO